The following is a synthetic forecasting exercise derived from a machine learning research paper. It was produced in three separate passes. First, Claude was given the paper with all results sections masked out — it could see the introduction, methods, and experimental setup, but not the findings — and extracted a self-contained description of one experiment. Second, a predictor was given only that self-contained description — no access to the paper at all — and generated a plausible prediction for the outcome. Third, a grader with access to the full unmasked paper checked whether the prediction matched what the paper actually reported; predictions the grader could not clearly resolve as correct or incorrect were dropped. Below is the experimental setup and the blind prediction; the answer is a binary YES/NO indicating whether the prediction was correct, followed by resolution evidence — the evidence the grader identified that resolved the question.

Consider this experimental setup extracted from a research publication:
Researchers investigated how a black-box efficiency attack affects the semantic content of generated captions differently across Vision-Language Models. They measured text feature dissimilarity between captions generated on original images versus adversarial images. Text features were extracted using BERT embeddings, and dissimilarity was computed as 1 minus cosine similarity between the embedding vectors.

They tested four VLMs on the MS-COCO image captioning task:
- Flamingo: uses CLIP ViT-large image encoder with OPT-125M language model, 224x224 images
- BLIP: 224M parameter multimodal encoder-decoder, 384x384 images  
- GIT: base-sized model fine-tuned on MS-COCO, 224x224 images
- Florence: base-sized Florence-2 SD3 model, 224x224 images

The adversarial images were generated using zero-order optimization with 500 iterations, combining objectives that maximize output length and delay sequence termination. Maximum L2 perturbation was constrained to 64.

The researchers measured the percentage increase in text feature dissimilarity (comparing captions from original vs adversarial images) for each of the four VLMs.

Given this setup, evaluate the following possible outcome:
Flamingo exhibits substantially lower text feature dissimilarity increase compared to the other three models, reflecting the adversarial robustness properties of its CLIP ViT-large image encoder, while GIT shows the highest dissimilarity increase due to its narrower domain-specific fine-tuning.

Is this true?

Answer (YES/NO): NO